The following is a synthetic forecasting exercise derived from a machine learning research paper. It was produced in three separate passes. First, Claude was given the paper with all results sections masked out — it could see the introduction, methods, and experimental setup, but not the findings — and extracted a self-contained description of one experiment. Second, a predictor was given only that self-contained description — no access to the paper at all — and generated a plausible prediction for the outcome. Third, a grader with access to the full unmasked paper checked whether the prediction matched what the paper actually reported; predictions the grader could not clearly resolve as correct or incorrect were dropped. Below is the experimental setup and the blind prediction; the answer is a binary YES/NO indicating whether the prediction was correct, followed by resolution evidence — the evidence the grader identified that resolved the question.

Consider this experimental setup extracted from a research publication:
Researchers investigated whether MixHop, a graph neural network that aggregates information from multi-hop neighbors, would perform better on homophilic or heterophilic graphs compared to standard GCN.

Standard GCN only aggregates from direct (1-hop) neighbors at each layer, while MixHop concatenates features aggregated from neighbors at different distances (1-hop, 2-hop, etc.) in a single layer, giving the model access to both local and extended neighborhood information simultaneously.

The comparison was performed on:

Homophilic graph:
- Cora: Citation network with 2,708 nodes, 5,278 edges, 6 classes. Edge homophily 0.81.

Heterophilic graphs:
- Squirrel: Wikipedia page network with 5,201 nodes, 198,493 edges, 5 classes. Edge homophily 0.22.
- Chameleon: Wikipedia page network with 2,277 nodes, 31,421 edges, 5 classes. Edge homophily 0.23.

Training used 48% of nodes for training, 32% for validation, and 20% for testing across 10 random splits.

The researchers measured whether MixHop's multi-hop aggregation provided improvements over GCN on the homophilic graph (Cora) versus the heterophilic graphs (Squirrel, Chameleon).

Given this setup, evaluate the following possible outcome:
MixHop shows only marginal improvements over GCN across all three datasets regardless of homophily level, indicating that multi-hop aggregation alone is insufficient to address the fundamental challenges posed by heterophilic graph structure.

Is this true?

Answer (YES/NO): NO